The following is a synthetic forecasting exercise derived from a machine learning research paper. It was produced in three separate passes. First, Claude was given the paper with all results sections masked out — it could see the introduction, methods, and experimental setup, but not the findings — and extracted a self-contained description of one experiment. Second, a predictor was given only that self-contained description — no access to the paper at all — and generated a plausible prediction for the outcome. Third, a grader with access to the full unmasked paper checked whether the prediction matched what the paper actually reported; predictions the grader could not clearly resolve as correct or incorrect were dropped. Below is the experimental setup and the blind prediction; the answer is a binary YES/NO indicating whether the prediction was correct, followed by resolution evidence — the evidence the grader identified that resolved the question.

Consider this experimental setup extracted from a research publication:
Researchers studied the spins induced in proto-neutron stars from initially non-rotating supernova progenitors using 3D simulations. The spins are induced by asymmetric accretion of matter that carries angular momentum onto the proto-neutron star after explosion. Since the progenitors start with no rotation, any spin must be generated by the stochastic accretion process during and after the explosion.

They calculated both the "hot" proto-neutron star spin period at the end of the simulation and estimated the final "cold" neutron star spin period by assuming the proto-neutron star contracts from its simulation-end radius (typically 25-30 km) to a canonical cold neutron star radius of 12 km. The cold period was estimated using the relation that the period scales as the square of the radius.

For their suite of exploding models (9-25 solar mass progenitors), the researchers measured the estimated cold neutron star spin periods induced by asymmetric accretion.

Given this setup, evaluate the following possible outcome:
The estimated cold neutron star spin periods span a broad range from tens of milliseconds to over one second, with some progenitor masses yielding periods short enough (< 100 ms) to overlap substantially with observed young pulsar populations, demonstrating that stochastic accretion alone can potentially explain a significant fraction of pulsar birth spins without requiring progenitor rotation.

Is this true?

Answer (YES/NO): NO